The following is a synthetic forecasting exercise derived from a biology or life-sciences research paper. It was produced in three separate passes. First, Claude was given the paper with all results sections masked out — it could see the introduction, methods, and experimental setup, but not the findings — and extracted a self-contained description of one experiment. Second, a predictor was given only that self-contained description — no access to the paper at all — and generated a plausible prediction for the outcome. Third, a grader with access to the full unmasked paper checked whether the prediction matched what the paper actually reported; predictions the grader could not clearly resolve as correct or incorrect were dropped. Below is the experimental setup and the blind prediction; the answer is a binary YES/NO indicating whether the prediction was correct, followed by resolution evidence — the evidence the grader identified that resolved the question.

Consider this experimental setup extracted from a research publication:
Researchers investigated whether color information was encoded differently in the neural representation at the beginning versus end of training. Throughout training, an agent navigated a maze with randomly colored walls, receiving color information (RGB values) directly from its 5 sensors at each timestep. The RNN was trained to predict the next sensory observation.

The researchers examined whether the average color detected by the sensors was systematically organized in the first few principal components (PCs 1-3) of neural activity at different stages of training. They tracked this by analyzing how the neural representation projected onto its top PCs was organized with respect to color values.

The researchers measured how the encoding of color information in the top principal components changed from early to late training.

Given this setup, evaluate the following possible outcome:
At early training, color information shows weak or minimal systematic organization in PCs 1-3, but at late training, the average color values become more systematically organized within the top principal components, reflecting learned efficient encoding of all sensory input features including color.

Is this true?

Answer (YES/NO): NO